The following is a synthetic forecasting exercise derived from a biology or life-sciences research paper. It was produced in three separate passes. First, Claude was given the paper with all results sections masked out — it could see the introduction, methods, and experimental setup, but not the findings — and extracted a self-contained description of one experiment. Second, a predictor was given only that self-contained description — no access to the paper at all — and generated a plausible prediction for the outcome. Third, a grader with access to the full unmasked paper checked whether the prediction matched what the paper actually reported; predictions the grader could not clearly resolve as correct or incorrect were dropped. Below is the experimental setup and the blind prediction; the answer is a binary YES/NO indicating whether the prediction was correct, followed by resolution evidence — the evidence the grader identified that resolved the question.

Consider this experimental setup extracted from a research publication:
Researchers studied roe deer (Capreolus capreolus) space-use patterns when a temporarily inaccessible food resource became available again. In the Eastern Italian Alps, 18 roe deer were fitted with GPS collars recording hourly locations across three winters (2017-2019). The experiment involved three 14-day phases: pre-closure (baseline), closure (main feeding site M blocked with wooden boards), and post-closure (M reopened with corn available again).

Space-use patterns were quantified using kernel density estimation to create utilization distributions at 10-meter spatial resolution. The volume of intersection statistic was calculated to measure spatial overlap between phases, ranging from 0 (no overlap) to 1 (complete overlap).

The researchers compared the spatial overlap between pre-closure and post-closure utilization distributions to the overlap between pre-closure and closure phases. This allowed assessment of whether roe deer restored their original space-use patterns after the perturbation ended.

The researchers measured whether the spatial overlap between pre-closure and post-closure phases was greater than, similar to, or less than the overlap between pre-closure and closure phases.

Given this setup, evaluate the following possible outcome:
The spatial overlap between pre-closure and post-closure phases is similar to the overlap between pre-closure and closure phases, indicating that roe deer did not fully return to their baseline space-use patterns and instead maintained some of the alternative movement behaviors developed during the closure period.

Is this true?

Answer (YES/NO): NO